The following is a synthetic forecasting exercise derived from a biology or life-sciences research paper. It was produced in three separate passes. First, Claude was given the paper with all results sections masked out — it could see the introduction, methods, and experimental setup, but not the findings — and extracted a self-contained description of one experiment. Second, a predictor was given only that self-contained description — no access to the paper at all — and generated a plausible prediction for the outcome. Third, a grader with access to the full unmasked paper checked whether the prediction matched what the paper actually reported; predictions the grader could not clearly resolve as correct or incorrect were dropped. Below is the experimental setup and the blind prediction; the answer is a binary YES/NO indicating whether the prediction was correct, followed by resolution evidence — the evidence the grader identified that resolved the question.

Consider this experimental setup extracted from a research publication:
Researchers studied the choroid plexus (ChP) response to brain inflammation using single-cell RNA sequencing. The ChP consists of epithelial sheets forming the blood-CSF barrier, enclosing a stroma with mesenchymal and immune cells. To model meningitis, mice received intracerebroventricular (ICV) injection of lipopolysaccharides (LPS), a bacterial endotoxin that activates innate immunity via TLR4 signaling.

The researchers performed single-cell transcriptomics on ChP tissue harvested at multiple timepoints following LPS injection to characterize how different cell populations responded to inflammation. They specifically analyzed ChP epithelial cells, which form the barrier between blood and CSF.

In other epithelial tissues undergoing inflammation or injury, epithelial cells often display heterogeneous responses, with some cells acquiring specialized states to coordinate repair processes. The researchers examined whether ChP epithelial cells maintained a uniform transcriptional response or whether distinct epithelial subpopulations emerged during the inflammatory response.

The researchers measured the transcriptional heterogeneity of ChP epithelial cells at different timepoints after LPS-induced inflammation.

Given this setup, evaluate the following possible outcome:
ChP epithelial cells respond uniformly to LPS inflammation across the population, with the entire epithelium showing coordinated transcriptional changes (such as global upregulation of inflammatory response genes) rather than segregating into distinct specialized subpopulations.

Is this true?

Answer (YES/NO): NO